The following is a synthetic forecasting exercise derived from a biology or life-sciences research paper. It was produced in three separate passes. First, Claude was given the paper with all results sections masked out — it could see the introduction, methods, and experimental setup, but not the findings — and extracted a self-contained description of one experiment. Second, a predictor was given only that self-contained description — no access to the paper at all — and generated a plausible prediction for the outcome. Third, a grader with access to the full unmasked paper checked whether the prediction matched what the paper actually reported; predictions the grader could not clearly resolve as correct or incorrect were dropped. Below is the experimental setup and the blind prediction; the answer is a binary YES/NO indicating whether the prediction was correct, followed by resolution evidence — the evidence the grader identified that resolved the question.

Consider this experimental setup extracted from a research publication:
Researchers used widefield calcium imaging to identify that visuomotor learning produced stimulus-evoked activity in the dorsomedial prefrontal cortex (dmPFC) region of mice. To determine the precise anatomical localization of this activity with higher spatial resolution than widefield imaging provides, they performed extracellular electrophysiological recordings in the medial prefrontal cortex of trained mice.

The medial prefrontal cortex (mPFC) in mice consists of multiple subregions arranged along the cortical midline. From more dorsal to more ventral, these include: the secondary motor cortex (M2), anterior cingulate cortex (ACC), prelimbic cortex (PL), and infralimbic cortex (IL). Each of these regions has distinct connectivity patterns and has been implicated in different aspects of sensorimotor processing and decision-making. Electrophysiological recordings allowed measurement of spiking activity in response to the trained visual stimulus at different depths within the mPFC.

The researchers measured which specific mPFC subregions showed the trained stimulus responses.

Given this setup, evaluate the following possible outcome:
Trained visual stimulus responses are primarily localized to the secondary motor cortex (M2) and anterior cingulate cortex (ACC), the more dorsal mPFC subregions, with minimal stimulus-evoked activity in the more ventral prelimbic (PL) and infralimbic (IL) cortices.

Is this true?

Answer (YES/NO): YES